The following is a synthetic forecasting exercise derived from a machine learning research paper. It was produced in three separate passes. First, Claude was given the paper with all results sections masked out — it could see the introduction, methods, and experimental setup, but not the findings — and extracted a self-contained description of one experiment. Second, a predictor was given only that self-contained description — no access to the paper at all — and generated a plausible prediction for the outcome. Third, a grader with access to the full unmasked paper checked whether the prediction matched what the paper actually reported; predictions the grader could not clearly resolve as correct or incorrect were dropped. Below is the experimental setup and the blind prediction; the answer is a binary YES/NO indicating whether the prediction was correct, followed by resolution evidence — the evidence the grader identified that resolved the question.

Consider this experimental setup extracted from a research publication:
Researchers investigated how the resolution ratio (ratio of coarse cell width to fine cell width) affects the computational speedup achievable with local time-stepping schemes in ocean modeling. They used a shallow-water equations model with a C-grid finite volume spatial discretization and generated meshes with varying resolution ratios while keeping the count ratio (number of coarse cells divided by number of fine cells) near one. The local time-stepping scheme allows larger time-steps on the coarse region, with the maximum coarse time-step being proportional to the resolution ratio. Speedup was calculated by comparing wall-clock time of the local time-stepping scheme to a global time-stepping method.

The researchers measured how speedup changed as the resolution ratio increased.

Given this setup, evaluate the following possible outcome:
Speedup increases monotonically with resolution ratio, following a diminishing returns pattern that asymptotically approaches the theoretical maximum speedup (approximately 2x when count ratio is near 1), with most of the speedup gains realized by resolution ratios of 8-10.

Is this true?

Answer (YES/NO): NO